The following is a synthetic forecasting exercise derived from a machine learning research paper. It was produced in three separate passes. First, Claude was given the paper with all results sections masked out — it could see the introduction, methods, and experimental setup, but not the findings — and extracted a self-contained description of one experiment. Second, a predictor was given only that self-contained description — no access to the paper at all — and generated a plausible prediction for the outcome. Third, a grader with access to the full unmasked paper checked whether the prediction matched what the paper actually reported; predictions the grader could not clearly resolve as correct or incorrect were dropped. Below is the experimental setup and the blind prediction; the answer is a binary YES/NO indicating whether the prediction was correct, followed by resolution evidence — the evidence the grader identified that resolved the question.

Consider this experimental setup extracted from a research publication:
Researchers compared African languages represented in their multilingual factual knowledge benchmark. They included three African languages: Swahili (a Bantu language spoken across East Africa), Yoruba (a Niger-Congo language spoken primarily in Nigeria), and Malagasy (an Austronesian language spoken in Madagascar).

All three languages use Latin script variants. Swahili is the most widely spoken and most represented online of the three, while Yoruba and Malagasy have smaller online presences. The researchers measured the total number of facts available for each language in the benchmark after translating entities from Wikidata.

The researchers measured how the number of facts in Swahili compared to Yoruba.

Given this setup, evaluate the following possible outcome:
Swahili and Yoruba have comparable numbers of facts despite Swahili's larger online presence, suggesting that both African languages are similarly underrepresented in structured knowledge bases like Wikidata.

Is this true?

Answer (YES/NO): NO